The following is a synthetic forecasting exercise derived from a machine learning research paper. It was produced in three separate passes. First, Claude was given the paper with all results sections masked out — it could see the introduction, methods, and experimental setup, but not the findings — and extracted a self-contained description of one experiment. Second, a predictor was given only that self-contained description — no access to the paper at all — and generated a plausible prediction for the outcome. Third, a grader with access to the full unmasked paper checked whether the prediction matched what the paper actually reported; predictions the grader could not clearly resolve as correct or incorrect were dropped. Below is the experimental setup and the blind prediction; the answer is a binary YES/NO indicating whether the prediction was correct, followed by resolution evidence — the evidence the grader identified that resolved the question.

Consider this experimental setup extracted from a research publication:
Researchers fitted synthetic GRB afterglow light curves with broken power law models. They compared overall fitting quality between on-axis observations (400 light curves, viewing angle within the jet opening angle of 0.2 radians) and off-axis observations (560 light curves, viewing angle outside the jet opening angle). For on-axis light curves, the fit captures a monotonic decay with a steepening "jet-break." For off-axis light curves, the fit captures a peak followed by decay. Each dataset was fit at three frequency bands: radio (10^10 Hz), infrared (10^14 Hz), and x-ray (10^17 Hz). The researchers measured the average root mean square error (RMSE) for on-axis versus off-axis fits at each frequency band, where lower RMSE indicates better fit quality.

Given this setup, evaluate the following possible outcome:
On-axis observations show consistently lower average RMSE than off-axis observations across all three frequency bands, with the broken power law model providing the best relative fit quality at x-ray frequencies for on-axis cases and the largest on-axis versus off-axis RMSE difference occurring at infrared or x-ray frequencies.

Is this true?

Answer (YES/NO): NO